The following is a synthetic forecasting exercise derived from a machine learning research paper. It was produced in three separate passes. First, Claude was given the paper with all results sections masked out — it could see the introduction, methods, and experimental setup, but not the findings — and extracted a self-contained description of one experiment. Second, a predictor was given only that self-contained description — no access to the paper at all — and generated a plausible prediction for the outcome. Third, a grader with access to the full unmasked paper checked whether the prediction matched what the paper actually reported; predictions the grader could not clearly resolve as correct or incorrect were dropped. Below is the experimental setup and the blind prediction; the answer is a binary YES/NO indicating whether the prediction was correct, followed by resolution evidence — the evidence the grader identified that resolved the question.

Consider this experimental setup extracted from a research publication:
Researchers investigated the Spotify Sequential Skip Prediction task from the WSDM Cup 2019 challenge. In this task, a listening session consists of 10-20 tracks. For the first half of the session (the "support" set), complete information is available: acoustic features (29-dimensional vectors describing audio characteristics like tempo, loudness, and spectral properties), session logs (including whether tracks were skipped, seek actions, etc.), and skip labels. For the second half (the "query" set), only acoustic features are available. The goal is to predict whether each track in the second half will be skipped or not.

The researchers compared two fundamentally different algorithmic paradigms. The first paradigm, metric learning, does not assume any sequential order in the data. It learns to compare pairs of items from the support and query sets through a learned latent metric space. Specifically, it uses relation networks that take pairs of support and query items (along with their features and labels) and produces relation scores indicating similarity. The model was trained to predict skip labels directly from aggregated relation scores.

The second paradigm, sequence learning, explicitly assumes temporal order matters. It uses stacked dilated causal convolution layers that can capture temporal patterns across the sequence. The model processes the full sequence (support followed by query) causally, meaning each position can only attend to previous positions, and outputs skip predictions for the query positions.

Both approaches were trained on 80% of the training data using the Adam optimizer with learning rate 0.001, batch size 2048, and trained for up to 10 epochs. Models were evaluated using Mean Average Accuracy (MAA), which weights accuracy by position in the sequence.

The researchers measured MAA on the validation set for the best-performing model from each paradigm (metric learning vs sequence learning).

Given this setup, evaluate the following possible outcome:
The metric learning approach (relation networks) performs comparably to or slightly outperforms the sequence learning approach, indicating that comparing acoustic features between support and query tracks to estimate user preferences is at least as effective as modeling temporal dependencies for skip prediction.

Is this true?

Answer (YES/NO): NO